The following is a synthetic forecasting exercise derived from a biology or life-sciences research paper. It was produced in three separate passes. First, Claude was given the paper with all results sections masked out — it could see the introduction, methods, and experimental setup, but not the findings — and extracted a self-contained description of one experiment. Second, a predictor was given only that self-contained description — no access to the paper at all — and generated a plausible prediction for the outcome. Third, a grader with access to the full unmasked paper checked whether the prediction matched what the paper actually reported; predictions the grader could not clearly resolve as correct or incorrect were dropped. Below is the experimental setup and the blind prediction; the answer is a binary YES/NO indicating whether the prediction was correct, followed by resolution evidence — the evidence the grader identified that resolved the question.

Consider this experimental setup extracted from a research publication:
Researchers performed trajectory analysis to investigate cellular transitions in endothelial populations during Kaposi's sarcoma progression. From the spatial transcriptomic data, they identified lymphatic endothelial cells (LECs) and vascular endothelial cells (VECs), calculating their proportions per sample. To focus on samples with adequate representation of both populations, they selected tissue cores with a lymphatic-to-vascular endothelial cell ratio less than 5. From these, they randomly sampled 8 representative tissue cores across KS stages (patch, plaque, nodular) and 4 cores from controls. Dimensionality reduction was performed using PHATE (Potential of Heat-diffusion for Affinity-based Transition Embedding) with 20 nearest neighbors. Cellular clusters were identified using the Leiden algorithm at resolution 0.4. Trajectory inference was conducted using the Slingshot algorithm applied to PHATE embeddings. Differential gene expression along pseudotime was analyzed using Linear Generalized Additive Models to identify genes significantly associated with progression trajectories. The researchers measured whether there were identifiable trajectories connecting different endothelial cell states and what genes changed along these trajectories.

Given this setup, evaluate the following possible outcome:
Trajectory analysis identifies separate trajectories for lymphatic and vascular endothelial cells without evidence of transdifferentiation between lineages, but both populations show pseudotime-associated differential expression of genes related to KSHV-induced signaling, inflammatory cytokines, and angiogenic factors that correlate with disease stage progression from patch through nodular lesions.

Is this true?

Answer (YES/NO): NO